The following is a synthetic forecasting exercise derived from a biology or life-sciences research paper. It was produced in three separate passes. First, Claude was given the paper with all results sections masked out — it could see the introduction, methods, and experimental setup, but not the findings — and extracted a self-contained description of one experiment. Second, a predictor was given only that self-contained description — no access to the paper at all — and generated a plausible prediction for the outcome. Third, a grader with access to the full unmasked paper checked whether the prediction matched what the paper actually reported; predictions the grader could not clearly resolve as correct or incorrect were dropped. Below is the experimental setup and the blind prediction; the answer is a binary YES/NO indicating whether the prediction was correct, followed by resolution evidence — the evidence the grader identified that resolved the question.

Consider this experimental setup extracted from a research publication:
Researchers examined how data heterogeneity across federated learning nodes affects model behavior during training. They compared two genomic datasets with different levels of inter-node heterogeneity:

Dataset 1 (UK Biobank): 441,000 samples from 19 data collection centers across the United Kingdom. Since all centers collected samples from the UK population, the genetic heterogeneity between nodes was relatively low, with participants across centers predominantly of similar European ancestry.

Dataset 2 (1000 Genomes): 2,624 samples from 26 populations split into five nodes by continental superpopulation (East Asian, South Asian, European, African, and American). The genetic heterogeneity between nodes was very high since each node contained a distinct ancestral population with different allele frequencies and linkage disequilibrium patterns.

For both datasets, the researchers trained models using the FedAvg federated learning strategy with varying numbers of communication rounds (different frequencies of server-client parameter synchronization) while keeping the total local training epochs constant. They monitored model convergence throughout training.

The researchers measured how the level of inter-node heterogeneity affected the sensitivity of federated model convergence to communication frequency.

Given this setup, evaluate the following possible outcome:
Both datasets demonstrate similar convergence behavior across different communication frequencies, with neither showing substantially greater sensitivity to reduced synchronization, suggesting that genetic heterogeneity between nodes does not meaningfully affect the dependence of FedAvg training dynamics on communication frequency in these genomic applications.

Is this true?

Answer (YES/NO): NO